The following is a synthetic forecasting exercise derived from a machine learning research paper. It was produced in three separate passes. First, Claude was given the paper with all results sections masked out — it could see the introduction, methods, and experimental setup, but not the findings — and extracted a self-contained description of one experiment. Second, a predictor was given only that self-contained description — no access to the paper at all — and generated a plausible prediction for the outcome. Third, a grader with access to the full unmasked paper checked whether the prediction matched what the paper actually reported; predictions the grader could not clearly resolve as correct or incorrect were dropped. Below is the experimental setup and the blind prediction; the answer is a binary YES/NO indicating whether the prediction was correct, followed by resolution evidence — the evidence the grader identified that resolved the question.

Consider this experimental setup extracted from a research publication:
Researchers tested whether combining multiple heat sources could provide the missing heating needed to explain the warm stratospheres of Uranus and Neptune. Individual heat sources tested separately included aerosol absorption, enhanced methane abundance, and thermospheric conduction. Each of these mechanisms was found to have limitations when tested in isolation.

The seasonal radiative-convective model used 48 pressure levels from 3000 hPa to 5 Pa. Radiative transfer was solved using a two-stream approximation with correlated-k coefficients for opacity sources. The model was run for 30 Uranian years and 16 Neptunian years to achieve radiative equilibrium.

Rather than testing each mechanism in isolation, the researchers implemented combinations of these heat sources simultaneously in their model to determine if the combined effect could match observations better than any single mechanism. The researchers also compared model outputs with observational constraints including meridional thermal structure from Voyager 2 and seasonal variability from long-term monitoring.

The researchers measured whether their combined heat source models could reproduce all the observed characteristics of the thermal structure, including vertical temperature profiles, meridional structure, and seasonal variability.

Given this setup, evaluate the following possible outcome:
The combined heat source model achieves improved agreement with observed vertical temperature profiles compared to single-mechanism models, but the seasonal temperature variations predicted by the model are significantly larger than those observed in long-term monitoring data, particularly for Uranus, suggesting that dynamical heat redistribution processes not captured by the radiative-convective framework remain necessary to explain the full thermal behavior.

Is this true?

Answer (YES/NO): NO